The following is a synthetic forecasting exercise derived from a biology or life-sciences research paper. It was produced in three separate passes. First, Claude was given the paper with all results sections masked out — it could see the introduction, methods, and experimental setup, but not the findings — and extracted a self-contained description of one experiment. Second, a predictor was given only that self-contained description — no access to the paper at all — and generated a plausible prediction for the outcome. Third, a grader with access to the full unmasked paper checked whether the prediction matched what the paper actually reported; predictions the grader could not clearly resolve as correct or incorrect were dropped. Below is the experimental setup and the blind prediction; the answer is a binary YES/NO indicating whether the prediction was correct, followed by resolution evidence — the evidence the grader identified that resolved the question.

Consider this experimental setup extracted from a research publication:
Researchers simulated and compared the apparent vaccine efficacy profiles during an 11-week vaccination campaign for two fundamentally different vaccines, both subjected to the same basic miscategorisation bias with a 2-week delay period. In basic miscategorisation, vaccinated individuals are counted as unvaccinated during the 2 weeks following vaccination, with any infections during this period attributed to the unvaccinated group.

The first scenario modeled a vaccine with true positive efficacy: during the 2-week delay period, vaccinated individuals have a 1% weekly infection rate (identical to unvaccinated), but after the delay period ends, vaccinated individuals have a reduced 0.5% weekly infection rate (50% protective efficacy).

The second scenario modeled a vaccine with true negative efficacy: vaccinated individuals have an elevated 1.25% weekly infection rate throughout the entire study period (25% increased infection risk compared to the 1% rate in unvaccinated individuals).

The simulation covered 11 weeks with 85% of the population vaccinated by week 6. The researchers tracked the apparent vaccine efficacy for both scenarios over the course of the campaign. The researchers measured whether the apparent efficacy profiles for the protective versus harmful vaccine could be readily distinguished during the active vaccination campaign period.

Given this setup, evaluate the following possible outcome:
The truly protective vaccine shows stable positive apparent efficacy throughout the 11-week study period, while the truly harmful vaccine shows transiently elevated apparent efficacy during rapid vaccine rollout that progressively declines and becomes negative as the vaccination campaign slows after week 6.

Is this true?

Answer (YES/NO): NO